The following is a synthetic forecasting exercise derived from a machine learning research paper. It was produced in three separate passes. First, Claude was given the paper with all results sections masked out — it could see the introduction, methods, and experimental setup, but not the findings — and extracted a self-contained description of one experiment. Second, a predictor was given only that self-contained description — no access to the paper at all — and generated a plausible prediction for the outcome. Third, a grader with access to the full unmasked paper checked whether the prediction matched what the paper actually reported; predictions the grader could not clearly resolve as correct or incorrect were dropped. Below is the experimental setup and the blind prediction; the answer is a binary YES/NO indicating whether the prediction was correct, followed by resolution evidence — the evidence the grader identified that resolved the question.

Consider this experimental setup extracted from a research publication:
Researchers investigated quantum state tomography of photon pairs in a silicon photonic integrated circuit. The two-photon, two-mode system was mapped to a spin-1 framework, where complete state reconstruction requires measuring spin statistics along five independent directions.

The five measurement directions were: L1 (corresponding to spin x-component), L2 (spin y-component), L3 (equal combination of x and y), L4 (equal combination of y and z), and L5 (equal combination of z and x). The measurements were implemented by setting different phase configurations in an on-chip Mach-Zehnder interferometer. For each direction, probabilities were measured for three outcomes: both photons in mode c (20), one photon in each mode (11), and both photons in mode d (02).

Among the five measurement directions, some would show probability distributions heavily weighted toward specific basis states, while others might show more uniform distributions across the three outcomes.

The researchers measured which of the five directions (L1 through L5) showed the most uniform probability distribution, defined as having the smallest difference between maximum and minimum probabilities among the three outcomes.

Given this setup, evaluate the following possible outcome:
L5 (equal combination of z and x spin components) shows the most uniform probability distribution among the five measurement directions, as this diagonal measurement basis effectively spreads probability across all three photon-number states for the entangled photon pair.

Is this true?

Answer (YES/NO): NO